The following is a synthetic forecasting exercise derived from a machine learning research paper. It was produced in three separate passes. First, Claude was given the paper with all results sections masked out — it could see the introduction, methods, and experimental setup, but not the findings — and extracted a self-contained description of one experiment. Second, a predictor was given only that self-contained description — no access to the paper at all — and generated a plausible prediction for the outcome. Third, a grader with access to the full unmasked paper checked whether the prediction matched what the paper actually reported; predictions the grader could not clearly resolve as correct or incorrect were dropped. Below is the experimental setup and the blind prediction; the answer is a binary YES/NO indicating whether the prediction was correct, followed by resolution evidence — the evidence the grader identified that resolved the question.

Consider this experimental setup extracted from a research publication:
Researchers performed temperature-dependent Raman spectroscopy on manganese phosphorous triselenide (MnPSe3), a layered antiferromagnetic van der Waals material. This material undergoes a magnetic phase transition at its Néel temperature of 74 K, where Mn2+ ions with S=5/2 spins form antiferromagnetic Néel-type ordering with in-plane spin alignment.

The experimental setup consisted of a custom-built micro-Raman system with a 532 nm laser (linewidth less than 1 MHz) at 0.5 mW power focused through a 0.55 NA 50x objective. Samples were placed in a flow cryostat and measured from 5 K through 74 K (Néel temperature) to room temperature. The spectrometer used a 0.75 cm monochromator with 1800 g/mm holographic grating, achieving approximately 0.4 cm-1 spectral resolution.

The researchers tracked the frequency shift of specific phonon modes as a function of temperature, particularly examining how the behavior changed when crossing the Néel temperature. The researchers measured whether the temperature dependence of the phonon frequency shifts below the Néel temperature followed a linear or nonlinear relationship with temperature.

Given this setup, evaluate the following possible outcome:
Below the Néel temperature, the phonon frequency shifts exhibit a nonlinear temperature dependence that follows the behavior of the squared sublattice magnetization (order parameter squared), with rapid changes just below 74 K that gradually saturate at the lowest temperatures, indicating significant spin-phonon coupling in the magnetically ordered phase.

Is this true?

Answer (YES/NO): NO